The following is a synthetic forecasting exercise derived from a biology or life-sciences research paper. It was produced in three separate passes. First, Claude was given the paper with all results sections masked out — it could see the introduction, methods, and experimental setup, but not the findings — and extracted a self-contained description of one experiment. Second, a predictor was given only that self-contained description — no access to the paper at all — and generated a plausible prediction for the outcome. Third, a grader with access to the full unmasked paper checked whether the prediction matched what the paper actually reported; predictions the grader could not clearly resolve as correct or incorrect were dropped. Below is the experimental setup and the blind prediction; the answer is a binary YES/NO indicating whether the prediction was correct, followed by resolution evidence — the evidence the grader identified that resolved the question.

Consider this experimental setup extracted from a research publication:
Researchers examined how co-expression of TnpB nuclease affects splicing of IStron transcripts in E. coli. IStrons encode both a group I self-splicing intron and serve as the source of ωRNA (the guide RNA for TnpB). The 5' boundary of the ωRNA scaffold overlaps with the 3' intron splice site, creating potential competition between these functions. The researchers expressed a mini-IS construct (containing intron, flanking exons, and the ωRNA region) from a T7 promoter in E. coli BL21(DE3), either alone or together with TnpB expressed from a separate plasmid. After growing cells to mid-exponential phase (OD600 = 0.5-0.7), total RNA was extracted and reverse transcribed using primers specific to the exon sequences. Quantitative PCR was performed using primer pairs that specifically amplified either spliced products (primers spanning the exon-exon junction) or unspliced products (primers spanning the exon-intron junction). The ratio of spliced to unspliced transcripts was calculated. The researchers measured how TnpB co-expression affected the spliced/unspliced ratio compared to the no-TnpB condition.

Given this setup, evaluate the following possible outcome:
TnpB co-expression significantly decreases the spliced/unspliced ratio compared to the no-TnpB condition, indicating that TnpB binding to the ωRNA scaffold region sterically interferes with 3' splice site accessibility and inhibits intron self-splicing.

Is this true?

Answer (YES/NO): YES